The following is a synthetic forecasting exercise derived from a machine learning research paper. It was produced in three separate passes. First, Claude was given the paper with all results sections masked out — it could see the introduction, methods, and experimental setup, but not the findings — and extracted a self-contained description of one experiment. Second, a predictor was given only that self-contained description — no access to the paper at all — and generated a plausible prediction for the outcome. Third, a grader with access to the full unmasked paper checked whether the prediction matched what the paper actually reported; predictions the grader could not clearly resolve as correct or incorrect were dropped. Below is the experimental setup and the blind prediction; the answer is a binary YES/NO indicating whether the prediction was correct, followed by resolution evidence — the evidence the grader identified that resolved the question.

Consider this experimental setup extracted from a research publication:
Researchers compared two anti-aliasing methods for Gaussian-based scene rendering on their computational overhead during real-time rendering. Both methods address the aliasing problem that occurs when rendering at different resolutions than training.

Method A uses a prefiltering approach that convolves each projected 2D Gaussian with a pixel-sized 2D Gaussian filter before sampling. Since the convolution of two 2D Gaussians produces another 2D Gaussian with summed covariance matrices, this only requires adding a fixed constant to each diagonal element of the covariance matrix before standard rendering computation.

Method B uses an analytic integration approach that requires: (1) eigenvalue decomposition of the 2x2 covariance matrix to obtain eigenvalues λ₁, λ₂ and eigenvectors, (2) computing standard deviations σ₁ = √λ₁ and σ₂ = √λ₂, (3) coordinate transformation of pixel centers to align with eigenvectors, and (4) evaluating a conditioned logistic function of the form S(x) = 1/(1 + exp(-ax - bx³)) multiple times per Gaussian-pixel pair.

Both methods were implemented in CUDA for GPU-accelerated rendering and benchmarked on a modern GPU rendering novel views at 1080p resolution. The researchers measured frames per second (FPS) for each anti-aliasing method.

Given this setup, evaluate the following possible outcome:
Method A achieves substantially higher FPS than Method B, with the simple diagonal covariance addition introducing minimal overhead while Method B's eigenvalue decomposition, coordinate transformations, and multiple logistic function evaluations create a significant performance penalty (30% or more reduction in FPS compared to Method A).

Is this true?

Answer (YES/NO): NO